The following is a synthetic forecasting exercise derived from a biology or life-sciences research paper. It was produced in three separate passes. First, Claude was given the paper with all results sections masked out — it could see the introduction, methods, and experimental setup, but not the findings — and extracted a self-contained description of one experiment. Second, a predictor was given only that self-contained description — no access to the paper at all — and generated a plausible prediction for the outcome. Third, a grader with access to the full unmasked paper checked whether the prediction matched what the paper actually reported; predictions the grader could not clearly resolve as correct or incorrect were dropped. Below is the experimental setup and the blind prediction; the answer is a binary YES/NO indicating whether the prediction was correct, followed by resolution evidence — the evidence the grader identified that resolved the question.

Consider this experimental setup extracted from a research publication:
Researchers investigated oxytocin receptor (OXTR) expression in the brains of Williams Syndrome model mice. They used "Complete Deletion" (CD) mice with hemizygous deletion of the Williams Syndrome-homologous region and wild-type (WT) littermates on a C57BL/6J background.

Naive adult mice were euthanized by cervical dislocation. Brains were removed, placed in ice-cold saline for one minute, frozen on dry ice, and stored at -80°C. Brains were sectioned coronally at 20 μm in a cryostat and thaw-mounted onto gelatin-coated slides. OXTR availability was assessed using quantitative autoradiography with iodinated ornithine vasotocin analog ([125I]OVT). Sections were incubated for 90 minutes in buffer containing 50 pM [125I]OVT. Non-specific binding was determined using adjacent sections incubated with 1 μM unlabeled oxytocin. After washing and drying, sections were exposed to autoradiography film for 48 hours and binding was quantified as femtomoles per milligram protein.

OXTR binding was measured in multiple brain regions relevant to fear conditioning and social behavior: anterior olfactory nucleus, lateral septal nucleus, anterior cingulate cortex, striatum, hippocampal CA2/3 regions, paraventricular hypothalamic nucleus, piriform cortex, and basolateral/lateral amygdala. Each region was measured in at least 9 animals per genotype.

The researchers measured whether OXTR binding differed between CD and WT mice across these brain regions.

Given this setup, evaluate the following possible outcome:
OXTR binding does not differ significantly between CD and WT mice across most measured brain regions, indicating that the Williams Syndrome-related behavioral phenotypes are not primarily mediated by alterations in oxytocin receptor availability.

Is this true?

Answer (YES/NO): YES